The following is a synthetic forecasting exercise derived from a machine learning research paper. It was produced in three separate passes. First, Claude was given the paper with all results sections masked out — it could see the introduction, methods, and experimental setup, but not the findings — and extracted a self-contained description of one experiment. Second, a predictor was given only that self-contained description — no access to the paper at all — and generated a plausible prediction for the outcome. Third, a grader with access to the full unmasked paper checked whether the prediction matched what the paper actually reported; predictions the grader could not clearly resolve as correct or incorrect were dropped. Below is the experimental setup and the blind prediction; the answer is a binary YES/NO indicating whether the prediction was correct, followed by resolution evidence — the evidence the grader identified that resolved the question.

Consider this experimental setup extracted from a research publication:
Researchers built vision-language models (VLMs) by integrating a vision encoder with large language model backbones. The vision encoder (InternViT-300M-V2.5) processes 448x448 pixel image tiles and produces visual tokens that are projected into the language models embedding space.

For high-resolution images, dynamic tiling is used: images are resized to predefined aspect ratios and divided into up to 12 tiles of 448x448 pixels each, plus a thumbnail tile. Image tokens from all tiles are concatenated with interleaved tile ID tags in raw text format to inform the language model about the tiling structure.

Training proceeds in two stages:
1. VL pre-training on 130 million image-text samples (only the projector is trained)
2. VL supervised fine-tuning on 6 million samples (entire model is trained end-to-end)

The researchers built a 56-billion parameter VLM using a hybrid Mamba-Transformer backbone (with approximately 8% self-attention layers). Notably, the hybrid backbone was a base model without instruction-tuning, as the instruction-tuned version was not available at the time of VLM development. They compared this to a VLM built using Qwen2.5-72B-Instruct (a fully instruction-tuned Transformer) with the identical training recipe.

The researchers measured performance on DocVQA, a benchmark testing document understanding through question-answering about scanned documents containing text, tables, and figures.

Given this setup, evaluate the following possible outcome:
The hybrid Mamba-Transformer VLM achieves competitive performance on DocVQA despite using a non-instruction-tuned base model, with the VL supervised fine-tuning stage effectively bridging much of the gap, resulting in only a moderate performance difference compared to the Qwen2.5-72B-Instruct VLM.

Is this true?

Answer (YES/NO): NO